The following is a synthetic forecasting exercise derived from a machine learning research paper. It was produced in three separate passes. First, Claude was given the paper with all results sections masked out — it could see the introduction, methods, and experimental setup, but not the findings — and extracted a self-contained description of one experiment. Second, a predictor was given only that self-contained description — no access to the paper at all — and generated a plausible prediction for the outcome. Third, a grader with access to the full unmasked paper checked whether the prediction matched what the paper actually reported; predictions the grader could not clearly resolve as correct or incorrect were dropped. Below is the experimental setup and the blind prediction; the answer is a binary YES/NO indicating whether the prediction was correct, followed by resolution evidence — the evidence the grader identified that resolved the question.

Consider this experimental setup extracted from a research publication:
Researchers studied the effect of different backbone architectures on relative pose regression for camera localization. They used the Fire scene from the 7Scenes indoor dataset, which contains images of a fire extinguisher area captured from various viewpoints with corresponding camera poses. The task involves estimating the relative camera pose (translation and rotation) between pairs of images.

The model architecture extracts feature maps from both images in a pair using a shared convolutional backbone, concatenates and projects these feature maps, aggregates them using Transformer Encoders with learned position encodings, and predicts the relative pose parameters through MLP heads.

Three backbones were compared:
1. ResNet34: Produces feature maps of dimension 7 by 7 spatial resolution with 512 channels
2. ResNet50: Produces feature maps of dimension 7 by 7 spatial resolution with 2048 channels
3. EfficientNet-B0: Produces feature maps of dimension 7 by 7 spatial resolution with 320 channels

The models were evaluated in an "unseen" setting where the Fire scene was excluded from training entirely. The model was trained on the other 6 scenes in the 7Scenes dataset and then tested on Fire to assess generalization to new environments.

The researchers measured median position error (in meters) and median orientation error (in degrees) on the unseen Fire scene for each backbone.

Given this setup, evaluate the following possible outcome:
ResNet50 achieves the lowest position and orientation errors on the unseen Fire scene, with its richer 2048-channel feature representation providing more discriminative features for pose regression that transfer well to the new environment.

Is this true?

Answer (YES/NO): NO